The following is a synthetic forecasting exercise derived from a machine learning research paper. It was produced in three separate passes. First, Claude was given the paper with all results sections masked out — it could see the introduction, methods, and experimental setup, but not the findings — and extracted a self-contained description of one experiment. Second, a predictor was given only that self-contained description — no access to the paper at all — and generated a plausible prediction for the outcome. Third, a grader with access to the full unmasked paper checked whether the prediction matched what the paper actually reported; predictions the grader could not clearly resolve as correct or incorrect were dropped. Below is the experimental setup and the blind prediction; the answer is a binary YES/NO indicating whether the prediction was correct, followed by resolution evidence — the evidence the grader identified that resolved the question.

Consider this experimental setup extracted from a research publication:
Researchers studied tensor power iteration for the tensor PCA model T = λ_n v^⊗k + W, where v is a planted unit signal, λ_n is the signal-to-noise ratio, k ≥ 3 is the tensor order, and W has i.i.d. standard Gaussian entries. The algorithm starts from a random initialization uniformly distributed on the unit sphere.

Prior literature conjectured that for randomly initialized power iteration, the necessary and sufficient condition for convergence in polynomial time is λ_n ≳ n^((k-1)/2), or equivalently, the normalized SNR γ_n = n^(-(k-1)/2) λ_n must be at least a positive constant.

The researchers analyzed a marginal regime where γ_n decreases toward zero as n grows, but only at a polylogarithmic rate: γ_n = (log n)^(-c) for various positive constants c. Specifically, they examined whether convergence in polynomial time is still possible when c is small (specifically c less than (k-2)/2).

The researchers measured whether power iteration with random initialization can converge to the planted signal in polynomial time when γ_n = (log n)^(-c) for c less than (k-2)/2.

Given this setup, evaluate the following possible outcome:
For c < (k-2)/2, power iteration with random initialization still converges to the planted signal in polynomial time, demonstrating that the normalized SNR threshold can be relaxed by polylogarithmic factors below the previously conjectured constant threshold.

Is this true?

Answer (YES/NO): YES